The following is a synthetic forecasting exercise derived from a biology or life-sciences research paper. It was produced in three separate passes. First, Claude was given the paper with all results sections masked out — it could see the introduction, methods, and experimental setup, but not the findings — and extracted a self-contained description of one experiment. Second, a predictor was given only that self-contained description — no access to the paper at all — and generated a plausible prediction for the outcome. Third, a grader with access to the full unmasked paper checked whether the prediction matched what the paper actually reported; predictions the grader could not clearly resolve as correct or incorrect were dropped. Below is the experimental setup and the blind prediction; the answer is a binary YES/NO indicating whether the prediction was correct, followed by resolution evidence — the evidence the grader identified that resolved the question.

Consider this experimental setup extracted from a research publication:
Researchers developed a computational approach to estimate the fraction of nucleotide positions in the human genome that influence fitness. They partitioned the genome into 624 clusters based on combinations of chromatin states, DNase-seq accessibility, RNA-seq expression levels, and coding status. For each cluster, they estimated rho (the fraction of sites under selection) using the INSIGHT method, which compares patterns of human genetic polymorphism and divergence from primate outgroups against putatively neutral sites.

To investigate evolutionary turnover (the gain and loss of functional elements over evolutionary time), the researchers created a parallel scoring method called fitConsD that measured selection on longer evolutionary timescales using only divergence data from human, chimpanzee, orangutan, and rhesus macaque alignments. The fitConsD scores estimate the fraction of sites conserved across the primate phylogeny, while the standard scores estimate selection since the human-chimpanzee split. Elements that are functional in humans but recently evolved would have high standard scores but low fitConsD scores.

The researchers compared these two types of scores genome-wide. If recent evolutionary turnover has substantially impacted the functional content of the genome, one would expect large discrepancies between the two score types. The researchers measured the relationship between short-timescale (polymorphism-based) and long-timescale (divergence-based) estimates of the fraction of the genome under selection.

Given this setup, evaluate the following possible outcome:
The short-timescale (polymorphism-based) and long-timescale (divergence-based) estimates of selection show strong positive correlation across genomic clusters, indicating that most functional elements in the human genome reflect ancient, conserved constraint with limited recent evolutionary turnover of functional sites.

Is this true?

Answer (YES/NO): YES